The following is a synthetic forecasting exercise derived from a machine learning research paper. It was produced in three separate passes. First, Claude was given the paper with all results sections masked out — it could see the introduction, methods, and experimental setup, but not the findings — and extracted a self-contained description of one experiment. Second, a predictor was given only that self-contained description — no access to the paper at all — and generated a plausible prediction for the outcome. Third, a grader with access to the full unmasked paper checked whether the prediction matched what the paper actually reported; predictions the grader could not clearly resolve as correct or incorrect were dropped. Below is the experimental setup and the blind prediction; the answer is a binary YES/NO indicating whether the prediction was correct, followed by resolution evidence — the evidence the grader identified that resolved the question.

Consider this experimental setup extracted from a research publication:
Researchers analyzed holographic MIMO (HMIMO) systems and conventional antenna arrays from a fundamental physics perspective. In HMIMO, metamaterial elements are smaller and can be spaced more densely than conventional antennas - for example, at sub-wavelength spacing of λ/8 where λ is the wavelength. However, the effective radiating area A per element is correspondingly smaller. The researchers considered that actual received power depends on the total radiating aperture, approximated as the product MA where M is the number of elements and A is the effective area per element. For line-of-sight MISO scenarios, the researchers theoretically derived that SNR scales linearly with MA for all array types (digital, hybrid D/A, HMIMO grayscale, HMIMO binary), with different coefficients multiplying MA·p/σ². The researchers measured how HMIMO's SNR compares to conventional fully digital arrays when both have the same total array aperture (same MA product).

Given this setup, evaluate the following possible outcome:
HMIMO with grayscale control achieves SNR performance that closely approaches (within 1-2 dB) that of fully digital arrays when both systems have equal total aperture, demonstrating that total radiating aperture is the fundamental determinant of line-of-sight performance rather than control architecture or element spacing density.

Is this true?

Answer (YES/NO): NO